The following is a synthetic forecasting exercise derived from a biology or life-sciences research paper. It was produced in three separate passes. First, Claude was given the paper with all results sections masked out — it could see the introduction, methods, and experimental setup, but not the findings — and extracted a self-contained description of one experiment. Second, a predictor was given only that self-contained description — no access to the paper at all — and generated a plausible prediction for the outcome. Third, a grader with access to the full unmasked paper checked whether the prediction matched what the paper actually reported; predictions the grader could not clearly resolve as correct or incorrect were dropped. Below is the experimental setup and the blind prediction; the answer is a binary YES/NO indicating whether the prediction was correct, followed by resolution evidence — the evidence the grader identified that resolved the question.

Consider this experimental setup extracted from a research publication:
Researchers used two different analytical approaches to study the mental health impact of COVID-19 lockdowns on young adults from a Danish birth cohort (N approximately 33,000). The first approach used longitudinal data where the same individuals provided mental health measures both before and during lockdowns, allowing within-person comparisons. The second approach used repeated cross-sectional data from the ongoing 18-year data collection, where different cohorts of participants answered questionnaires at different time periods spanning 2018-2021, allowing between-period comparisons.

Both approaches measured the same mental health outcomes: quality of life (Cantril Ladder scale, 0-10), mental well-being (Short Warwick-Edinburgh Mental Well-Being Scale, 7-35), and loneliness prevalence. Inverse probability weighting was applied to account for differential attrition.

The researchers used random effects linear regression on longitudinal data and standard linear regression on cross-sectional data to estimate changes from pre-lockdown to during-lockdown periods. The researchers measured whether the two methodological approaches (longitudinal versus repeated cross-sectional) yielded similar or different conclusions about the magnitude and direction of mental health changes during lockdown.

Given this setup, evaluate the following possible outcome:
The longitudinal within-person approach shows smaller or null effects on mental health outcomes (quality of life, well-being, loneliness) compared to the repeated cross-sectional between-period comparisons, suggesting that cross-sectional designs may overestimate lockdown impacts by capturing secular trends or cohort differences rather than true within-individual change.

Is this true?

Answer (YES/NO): NO